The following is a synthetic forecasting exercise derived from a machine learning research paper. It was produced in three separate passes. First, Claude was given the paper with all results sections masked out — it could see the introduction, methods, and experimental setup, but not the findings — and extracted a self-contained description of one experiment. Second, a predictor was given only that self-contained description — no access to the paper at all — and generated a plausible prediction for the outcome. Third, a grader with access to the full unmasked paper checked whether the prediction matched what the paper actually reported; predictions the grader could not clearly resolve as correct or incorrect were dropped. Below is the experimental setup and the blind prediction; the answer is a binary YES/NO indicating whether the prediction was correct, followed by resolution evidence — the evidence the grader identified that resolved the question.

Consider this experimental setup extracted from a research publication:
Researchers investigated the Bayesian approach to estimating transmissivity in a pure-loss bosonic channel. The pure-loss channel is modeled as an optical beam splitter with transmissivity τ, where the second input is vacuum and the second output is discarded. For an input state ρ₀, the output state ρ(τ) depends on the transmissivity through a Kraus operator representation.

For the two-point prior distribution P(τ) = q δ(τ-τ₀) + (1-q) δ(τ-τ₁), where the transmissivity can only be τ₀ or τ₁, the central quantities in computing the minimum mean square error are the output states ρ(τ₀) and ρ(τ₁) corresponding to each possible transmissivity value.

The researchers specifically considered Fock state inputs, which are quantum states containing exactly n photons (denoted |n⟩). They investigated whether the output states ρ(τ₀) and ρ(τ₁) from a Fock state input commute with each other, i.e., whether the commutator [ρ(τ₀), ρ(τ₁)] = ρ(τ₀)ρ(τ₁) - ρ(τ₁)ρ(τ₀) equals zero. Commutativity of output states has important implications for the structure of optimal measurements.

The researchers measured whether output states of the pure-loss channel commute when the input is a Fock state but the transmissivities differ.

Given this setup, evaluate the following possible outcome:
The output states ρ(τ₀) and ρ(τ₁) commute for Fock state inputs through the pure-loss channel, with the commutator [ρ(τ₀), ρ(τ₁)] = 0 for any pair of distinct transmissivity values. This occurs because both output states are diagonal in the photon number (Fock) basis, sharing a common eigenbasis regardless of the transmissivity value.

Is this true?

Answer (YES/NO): YES